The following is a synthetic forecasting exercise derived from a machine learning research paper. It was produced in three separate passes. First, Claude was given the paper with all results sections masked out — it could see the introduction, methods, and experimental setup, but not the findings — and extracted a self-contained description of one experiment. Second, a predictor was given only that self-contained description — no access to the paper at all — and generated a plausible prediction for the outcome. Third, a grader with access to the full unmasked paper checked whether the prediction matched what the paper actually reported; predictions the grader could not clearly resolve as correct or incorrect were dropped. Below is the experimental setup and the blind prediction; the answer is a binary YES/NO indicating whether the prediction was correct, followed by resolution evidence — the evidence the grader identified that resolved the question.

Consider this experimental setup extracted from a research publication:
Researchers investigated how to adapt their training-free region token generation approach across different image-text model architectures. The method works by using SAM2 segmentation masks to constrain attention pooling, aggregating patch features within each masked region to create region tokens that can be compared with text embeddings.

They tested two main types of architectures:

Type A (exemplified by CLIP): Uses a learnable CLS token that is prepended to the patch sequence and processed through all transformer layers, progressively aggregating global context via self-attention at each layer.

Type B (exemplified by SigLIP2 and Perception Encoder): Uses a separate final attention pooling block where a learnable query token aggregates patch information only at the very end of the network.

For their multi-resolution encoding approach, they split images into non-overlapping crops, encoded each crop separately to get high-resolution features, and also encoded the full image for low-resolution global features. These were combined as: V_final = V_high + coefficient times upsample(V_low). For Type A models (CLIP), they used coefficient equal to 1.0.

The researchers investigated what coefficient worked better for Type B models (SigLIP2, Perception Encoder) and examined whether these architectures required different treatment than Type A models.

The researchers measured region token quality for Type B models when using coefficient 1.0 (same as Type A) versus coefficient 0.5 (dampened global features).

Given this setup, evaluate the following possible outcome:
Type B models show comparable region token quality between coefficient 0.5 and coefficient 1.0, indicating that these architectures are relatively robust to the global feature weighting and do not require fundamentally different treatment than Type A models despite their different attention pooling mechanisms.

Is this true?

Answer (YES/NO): NO